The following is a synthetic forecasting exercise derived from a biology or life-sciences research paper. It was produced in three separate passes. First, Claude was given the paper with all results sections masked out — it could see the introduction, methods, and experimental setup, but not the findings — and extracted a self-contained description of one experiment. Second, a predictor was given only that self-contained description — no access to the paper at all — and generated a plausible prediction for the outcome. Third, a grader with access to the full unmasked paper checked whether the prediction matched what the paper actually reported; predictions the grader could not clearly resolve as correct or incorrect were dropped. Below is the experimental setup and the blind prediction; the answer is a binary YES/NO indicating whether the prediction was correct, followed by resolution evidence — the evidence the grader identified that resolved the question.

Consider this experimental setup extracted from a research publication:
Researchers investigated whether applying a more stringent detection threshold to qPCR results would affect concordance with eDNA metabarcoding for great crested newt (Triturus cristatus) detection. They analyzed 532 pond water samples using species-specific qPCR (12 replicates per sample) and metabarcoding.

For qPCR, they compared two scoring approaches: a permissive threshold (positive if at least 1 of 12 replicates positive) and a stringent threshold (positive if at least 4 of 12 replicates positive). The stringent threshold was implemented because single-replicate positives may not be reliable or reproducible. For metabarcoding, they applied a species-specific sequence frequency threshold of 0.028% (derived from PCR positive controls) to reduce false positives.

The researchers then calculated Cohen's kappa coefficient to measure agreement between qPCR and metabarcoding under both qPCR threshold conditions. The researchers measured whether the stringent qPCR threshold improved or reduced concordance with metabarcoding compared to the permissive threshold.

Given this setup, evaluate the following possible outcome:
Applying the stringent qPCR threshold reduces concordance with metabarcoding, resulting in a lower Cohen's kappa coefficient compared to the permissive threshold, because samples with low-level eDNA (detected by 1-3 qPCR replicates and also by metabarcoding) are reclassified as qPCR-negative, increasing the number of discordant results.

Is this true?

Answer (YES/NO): NO